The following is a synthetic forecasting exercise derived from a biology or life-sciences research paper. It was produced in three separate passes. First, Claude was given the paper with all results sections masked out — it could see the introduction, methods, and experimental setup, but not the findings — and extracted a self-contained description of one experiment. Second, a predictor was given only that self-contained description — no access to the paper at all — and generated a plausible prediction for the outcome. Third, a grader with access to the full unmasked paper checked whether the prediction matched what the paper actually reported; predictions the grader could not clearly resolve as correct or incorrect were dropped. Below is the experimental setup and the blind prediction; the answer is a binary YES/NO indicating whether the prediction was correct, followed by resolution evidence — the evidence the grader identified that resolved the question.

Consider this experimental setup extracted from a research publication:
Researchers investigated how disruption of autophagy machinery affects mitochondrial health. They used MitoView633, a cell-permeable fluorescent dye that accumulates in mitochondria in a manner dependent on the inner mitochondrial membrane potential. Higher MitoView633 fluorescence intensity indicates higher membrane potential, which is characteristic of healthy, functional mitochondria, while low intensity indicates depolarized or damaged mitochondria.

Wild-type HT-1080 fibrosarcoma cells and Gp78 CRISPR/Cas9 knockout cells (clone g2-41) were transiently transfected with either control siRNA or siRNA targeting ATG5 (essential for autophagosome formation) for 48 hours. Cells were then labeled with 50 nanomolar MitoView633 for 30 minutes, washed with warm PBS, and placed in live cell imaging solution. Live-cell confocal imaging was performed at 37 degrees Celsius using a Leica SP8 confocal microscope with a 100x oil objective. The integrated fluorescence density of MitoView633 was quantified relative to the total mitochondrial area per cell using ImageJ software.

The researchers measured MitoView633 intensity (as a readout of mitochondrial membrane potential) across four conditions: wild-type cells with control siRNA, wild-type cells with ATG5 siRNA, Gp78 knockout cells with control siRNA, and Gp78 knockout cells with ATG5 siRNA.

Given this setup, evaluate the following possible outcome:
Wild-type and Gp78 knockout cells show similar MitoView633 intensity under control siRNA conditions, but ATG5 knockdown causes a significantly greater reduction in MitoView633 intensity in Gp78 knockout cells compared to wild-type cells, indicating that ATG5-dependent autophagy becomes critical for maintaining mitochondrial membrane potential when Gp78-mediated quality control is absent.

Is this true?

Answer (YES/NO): NO